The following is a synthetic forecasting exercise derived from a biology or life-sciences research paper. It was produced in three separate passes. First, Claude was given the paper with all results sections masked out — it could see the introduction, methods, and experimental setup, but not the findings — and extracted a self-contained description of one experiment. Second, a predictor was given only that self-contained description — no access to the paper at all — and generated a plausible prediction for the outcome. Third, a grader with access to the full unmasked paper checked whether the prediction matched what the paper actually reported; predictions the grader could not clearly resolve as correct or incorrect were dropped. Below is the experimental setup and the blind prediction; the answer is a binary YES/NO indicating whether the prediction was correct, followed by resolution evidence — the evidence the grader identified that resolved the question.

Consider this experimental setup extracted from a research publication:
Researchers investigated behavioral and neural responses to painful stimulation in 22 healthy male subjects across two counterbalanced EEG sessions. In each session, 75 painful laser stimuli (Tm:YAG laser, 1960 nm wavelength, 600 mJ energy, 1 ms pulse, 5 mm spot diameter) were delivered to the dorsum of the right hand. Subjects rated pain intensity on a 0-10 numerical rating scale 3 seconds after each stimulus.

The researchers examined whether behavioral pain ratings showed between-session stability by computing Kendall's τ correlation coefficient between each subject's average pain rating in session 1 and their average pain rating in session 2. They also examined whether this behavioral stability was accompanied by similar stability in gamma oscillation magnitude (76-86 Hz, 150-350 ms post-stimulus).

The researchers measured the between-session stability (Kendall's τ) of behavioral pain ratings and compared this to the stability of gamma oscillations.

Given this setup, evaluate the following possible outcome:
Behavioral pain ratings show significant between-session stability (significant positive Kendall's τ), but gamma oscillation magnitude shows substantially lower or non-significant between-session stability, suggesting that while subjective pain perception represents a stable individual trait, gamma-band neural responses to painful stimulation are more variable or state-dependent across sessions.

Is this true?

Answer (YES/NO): NO